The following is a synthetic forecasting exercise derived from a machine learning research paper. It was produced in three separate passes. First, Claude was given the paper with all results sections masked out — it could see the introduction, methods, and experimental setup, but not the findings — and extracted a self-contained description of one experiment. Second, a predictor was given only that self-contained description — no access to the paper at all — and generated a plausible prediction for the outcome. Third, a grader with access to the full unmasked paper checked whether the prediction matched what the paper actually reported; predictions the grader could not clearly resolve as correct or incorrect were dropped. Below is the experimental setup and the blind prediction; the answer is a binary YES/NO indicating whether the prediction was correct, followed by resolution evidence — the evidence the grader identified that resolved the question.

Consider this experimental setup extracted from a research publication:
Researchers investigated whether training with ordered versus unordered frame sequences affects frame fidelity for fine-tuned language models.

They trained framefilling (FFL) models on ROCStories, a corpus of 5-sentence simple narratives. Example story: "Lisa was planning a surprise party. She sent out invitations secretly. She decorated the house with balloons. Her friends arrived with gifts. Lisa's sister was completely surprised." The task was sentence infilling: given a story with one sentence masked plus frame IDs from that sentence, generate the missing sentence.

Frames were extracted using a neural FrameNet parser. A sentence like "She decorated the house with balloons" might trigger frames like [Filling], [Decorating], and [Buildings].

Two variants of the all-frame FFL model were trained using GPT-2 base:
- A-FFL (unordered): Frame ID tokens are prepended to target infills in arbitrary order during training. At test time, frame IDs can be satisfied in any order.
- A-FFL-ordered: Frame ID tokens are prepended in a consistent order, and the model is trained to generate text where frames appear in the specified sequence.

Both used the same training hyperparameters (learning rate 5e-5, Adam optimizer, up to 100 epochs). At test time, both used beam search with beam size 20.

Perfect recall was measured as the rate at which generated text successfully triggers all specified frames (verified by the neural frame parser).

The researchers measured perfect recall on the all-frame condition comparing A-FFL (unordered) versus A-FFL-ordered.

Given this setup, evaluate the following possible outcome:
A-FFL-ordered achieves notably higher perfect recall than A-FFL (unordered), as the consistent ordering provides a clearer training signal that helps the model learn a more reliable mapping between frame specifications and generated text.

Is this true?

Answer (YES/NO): YES